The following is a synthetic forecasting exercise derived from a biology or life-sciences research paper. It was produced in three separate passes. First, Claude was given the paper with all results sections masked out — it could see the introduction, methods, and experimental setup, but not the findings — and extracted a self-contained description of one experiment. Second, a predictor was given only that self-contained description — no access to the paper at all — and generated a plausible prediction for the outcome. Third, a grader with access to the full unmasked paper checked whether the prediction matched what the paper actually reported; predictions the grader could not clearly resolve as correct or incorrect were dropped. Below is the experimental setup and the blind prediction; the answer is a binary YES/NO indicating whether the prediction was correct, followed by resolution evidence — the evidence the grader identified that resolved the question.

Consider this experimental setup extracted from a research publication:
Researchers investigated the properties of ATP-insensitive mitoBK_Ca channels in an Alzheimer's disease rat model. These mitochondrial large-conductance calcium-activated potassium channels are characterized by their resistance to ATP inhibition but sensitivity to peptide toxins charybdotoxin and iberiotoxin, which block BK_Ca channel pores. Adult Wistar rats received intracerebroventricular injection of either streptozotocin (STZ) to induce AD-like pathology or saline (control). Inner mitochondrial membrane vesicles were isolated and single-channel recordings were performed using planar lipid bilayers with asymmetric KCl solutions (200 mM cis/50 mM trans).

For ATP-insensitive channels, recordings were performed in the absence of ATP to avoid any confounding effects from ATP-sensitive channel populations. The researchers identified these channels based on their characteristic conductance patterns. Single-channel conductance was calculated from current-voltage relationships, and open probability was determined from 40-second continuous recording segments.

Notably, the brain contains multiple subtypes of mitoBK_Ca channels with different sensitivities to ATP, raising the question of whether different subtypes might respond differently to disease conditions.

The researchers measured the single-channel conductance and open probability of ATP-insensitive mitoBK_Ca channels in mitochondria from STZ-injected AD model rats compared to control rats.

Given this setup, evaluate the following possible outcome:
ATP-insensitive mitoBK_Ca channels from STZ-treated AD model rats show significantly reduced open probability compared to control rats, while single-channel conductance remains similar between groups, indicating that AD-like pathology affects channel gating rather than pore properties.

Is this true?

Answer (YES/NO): NO